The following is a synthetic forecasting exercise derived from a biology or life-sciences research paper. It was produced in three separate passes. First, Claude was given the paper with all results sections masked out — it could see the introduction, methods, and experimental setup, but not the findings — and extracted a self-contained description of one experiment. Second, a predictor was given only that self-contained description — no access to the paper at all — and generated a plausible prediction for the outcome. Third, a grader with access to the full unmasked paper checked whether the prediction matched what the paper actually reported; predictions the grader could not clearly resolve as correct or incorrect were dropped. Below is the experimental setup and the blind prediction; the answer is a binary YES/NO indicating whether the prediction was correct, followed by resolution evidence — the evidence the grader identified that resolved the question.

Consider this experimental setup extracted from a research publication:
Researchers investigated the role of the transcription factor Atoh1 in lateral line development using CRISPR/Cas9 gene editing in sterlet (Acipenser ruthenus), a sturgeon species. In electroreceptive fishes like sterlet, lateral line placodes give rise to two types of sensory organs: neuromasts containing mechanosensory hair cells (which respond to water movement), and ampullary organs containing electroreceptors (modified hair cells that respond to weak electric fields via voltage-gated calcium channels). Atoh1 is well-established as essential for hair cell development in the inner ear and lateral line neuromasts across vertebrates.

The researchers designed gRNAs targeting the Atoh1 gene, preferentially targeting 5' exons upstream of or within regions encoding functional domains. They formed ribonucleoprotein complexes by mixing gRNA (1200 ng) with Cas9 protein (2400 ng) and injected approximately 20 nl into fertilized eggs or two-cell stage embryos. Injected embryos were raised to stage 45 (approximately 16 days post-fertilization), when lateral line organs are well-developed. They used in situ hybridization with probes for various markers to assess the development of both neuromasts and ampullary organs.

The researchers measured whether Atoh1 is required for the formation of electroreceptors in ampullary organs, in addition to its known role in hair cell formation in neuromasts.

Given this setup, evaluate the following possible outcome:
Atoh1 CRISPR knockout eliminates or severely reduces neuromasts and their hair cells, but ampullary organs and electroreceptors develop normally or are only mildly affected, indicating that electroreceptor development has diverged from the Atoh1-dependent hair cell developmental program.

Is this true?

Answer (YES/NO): NO